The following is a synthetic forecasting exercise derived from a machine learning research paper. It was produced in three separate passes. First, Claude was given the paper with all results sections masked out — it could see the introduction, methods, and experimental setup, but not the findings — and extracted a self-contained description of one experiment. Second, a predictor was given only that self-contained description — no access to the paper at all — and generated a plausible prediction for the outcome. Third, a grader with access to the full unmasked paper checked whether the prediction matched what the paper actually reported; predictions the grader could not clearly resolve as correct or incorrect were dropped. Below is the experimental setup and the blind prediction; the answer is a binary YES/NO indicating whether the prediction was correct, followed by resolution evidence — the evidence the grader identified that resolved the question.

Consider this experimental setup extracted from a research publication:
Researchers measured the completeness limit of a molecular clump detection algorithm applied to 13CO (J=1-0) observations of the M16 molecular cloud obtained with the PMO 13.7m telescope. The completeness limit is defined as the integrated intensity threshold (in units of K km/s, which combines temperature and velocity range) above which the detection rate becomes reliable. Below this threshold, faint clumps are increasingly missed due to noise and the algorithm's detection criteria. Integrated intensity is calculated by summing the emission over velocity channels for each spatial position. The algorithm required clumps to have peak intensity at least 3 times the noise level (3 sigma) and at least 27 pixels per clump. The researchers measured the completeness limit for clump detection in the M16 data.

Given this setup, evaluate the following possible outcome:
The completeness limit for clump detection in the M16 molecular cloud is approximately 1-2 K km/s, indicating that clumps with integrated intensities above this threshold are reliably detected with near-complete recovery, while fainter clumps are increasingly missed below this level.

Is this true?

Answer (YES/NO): NO